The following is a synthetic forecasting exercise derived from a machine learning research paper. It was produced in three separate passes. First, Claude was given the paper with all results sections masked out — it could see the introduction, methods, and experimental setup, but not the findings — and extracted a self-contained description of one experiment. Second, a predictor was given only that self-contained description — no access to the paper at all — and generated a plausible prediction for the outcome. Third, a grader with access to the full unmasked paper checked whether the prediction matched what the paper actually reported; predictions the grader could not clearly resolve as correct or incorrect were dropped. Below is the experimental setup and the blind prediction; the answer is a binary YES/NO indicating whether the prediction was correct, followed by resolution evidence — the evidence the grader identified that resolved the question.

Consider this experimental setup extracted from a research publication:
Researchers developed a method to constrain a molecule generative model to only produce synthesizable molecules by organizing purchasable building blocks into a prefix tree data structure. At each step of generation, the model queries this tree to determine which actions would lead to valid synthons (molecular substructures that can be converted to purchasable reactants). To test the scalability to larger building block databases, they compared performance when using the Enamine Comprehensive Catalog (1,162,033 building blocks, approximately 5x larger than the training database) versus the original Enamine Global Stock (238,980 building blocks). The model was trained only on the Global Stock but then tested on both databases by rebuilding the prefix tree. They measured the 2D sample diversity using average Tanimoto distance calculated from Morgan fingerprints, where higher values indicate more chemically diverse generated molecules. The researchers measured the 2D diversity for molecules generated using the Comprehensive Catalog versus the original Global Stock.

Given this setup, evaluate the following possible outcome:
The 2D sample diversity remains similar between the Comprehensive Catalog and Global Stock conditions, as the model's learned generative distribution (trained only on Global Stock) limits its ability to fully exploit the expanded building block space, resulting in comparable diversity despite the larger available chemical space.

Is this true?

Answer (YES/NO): YES